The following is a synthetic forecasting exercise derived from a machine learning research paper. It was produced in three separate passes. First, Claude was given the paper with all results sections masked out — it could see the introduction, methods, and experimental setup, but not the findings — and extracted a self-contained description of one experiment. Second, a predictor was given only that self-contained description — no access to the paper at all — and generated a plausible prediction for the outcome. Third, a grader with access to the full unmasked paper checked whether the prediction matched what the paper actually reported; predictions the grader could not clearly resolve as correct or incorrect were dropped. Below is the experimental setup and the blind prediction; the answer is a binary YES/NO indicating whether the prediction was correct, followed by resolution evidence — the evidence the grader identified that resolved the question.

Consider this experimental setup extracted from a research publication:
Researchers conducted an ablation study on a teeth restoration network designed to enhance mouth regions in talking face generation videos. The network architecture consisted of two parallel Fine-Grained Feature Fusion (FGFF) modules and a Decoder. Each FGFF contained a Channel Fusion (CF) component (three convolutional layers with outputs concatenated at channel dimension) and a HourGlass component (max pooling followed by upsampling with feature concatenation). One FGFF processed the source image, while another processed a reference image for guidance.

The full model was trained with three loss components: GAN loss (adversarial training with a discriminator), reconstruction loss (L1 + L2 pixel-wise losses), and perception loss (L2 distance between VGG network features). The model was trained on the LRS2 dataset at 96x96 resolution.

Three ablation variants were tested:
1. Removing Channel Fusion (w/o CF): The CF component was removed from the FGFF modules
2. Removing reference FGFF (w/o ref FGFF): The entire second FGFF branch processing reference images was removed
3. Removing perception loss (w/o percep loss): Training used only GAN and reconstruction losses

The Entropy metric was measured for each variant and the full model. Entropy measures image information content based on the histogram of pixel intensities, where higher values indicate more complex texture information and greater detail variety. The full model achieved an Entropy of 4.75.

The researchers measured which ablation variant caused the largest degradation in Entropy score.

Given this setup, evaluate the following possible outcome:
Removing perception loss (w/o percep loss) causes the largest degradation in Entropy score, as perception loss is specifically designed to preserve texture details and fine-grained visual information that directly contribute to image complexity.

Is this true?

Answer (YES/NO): NO